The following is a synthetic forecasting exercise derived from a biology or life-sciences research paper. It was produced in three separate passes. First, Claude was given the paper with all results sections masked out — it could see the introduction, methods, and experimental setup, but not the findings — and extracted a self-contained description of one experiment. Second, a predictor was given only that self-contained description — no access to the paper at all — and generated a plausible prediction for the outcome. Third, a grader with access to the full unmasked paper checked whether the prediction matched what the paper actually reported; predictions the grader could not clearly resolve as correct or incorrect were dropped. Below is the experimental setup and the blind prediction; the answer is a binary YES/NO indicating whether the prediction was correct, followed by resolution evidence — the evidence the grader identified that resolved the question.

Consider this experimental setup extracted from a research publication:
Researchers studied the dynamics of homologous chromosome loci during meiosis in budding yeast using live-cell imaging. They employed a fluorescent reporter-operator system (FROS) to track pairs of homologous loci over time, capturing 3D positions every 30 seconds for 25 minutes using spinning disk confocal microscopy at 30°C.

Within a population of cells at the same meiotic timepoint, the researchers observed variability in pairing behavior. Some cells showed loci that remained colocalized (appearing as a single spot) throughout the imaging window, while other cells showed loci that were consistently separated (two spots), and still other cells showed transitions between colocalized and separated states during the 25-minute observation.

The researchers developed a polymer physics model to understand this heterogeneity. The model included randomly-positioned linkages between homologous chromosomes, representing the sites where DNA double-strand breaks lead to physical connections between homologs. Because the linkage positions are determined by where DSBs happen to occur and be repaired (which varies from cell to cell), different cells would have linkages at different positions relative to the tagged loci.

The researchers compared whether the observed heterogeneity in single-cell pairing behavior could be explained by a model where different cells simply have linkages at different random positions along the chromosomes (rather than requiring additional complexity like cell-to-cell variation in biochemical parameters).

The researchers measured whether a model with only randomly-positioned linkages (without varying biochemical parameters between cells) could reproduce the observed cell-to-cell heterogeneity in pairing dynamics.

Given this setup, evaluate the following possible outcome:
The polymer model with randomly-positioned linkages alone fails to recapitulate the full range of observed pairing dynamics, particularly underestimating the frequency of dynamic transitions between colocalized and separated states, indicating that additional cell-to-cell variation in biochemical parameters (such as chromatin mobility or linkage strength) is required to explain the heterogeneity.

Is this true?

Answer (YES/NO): NO